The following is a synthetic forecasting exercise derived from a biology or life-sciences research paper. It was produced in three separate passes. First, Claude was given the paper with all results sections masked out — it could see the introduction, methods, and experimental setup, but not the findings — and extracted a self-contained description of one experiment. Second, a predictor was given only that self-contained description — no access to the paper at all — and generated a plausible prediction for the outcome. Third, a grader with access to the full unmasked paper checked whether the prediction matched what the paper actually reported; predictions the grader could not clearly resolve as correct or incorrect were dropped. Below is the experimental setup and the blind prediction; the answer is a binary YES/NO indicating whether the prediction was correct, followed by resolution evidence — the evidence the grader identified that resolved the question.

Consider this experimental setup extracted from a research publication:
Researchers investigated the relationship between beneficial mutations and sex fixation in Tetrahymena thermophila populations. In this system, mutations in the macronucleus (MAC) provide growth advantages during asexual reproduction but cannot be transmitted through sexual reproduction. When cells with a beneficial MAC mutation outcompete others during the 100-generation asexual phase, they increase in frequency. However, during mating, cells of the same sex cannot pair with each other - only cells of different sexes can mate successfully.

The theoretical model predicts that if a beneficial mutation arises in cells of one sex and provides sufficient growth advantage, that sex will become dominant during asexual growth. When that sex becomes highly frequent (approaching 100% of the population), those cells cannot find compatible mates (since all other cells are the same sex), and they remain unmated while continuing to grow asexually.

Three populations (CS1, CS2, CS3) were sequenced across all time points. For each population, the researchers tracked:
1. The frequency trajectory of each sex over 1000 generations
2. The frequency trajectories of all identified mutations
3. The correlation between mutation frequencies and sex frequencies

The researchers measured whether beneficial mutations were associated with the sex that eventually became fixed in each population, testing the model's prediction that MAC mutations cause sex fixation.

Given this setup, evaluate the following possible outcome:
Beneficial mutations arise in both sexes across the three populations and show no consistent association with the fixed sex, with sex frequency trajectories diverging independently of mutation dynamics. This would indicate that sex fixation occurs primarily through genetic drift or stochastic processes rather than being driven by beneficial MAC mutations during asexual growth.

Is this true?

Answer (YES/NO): NO